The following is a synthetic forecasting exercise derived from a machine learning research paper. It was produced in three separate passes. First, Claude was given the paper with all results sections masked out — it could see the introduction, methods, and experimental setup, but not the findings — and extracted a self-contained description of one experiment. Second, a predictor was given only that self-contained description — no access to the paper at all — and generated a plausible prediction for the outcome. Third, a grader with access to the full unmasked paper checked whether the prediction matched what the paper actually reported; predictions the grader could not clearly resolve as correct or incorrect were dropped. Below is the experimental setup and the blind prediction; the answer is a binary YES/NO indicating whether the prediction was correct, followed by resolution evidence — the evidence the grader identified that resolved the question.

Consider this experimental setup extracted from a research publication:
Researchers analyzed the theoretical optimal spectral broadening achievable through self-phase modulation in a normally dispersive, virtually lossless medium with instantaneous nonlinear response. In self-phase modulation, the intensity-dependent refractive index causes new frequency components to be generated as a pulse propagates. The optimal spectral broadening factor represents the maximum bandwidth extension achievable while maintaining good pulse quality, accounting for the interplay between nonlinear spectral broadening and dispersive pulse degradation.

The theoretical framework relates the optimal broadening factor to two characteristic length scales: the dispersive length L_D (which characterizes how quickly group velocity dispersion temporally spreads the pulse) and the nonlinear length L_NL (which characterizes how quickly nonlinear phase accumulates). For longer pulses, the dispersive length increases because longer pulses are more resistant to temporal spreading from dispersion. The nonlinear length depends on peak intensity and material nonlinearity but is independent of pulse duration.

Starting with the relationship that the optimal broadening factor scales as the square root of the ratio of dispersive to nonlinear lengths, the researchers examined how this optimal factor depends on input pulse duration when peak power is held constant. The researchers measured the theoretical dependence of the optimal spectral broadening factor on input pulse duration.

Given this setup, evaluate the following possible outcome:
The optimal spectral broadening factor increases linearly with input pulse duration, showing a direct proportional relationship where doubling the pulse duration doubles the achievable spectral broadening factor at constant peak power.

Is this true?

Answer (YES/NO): YES